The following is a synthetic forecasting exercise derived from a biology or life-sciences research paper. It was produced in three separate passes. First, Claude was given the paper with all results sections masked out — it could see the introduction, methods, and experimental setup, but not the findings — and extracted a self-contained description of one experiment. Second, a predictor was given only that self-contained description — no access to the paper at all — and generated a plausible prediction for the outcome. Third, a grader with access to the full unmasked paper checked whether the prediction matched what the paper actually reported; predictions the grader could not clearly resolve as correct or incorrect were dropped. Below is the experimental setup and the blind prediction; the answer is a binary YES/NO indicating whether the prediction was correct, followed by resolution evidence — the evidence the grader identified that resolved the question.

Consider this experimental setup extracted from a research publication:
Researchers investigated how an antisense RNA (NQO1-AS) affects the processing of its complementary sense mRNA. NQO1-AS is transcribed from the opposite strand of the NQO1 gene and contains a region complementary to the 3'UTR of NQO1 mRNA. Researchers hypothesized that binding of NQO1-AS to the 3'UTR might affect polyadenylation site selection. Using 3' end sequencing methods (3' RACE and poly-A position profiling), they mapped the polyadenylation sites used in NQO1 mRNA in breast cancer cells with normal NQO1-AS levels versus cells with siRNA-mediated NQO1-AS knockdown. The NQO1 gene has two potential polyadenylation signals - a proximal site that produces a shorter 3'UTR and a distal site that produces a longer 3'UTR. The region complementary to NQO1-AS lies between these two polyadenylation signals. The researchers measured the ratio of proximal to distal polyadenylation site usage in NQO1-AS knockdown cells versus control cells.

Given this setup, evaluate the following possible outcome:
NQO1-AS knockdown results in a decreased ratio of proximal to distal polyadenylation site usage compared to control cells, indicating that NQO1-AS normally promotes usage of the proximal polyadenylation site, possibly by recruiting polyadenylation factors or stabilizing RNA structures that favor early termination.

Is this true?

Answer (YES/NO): NO